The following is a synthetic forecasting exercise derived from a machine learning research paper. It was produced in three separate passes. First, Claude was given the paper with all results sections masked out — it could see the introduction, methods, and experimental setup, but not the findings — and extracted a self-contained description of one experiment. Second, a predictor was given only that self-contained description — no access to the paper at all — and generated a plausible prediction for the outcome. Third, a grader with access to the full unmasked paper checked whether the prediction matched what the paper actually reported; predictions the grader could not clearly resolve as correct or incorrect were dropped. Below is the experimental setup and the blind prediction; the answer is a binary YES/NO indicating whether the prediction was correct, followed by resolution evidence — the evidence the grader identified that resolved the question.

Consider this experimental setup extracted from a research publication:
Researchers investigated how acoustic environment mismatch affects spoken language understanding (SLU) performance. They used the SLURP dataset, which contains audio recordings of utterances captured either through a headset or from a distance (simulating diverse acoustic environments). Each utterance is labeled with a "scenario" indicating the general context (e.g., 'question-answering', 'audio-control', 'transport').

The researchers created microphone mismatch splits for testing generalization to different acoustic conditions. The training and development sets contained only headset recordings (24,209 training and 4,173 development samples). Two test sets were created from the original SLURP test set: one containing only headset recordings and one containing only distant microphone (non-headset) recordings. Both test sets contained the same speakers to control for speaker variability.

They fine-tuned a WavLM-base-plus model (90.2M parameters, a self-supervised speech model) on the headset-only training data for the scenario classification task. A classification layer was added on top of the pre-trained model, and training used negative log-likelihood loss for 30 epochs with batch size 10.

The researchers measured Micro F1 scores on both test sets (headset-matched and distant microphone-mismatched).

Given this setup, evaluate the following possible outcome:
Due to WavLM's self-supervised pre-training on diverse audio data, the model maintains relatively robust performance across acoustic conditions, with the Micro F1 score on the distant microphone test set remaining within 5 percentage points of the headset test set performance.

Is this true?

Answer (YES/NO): NO